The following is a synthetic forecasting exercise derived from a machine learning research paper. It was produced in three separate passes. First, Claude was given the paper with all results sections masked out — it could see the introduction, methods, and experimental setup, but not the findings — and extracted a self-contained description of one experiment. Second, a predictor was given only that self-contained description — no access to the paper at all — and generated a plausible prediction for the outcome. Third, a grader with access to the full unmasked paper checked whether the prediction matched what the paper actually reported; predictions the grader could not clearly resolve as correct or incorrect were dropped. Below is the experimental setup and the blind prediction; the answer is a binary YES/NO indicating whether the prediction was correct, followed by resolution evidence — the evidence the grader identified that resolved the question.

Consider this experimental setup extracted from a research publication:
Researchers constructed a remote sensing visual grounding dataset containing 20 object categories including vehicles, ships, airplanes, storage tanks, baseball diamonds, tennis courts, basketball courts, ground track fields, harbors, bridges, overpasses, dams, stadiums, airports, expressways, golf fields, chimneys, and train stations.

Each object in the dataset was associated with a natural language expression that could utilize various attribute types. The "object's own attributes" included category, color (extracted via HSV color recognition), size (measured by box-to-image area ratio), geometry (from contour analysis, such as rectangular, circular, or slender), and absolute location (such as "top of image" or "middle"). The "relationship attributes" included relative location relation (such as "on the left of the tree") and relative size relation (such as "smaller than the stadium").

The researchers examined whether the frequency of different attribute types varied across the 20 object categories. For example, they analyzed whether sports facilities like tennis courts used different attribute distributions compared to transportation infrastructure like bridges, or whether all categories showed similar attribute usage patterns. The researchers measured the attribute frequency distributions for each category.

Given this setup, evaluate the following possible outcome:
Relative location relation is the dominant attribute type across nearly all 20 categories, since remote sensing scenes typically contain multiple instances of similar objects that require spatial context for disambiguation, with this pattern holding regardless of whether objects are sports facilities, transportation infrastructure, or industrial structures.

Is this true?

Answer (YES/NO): NO